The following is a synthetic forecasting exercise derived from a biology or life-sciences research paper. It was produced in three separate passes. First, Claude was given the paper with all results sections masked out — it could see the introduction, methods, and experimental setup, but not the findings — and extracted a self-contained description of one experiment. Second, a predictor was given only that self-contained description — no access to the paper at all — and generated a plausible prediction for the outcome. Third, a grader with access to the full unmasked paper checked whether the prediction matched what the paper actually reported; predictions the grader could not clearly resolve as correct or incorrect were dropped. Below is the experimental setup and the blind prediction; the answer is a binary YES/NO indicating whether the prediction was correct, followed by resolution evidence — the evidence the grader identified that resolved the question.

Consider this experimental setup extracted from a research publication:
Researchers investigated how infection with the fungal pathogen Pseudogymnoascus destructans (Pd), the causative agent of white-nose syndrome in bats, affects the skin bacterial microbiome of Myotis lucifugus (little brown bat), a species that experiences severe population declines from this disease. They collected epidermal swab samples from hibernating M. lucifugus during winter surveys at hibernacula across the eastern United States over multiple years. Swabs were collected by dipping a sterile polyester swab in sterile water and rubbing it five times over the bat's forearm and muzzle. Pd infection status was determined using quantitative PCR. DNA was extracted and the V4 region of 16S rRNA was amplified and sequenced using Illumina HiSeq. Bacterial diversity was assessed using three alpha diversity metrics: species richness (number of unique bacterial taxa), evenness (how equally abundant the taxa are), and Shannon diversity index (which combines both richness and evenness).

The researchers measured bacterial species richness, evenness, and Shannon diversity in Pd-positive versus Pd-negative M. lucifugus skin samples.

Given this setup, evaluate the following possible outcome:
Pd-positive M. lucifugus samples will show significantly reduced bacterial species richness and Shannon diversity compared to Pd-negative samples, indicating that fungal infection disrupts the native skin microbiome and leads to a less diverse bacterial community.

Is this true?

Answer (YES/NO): YES